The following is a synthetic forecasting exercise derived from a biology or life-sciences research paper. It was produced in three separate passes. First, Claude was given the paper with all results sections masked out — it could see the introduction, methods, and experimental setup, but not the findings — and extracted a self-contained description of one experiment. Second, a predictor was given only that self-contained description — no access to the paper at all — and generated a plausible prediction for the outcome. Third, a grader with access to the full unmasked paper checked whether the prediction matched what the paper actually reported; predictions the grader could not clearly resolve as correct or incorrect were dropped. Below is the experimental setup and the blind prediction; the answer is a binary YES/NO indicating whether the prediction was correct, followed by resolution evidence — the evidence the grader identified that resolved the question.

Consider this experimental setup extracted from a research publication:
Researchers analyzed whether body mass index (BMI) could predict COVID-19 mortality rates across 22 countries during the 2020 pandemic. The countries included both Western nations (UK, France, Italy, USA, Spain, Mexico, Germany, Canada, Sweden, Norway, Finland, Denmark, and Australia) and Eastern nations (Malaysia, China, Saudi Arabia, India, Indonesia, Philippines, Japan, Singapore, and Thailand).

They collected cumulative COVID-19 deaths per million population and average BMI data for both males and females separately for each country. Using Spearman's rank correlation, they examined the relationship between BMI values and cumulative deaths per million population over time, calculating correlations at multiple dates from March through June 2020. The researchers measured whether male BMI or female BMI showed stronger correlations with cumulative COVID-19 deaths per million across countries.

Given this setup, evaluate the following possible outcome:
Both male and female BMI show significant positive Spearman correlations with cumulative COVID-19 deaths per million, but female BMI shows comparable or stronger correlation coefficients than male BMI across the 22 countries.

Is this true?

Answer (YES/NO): NO